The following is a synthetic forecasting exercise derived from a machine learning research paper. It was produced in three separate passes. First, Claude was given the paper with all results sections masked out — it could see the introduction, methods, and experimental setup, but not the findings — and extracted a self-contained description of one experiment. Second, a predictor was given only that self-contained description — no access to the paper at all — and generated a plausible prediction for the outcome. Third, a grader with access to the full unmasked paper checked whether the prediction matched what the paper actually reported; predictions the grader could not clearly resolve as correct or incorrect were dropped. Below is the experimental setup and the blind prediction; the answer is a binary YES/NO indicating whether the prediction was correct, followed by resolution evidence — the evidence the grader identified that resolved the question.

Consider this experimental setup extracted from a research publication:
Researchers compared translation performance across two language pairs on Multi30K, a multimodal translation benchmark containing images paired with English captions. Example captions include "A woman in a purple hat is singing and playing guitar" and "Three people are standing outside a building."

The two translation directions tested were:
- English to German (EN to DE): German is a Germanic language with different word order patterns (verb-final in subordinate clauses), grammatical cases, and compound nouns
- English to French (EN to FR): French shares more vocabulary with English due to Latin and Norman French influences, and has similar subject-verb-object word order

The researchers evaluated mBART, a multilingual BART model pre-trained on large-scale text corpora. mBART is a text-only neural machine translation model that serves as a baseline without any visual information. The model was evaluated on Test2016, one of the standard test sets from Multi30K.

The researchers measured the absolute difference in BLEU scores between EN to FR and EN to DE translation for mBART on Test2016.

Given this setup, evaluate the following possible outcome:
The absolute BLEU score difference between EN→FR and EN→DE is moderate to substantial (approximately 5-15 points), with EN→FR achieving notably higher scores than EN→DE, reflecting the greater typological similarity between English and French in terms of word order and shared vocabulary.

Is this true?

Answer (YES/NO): NO